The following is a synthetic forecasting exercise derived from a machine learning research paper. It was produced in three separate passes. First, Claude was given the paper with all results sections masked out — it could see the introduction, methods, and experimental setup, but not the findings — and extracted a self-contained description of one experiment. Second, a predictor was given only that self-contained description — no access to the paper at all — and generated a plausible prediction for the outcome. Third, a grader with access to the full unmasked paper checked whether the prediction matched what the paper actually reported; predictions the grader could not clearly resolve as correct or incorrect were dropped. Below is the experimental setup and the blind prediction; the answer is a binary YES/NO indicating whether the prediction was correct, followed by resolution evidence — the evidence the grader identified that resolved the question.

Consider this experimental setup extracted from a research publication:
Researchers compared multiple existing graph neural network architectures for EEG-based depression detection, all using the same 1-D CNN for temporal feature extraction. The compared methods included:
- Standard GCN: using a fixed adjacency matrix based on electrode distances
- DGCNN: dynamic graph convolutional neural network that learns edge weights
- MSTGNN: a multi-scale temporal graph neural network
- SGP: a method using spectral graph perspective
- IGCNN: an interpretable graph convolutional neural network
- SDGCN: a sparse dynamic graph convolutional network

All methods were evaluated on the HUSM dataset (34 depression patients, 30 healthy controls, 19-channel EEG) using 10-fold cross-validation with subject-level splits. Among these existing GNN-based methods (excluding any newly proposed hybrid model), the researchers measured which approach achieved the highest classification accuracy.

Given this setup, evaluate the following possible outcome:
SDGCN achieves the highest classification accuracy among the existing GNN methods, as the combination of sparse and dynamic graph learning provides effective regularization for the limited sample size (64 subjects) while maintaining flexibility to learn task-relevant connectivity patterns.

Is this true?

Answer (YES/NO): NO